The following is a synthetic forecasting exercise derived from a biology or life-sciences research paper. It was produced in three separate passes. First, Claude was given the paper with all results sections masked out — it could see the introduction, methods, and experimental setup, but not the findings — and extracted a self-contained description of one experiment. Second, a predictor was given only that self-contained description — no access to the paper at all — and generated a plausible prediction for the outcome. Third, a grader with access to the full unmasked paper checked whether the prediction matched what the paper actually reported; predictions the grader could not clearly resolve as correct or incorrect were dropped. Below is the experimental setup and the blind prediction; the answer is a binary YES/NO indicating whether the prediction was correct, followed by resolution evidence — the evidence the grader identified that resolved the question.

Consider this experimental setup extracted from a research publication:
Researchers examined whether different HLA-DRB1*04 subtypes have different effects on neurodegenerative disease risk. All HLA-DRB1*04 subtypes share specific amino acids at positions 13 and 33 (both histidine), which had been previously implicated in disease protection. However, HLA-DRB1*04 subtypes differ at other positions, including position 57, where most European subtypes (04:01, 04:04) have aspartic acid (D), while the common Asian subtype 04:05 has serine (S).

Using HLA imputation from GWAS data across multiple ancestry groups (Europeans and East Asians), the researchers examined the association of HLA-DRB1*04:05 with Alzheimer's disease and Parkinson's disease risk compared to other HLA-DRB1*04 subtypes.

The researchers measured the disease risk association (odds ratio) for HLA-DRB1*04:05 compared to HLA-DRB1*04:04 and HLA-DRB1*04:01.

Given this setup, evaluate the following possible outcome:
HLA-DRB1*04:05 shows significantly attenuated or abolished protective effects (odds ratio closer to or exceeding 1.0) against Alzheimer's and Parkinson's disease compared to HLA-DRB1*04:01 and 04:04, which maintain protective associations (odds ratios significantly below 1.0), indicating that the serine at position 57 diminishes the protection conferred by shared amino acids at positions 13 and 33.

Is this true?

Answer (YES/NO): YES